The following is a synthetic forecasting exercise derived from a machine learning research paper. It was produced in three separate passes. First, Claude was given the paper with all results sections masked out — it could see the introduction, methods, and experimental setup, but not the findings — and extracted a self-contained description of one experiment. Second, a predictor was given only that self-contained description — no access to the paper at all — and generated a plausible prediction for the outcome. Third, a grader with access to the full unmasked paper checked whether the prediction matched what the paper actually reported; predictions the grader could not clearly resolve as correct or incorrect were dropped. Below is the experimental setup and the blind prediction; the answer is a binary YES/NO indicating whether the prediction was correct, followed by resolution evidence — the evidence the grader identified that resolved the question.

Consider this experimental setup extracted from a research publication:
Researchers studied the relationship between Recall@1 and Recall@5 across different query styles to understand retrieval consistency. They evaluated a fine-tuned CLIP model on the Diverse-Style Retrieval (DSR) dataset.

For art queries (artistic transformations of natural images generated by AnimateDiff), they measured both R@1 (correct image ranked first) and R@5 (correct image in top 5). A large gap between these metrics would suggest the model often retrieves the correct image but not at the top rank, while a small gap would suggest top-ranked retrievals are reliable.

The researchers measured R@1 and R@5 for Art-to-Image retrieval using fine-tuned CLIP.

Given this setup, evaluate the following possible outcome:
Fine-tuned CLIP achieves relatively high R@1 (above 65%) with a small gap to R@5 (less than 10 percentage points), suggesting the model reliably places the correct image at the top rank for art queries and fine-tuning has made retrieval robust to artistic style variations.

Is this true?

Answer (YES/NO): NO